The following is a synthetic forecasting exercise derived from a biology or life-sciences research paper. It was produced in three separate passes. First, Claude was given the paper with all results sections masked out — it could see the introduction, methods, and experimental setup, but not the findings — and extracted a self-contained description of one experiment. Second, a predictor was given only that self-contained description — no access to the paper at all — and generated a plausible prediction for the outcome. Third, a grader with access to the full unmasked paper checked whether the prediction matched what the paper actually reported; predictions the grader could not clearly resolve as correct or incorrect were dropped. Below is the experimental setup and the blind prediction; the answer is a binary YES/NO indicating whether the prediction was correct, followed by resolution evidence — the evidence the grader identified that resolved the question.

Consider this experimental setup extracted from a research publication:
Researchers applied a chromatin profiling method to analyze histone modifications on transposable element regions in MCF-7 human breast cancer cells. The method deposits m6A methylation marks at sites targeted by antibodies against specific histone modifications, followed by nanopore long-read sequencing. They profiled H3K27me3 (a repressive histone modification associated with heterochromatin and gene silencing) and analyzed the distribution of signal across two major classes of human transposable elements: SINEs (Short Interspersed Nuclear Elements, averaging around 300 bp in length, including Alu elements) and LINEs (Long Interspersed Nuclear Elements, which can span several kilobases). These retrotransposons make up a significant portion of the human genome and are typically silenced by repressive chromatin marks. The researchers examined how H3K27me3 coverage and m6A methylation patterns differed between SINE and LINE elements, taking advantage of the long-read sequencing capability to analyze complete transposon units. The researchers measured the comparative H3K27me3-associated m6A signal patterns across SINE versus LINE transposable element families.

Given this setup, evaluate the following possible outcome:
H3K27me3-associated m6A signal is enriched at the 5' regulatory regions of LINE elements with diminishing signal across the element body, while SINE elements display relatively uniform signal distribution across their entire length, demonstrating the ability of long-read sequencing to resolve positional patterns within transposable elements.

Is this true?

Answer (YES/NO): NO